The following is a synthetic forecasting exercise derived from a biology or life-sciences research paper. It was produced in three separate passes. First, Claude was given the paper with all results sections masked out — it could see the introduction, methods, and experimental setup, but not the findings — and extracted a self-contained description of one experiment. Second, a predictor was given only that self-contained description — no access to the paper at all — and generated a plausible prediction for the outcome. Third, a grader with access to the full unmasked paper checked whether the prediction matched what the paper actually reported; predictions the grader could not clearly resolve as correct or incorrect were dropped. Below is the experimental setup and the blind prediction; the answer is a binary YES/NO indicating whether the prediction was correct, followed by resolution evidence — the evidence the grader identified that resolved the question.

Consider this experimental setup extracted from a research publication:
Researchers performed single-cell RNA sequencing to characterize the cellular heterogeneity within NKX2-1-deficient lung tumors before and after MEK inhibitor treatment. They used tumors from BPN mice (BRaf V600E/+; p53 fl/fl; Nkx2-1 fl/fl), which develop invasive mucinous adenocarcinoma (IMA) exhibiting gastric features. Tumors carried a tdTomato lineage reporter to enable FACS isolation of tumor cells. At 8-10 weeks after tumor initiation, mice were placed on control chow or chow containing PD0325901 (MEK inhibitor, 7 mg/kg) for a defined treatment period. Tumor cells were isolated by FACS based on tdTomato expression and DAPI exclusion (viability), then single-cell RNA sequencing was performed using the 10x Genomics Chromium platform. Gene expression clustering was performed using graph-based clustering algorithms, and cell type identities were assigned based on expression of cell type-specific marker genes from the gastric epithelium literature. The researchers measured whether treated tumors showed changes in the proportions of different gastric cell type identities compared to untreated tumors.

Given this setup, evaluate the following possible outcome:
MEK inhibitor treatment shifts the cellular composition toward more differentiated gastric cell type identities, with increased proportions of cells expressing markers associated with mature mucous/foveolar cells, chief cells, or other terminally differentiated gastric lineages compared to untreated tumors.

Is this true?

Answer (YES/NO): NO